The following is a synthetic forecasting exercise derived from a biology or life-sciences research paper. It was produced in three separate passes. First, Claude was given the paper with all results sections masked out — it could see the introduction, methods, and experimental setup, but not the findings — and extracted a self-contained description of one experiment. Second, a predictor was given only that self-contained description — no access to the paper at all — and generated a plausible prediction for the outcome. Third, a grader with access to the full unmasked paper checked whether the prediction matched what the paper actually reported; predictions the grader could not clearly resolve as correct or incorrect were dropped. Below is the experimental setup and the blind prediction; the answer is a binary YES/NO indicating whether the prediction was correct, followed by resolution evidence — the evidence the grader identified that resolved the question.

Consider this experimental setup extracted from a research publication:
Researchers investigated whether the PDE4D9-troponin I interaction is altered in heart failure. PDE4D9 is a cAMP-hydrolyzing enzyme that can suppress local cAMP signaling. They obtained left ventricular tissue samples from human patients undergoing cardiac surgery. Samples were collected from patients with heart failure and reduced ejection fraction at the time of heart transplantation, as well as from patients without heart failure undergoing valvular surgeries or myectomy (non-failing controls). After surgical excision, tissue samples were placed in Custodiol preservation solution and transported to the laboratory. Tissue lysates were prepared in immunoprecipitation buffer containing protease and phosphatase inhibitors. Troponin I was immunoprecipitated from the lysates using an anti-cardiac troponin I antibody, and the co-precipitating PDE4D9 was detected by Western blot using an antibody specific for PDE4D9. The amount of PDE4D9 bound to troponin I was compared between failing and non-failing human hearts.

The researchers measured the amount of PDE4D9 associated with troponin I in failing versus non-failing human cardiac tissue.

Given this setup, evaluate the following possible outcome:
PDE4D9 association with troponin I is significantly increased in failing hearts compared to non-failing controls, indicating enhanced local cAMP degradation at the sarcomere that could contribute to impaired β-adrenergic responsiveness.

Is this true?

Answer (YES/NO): YES